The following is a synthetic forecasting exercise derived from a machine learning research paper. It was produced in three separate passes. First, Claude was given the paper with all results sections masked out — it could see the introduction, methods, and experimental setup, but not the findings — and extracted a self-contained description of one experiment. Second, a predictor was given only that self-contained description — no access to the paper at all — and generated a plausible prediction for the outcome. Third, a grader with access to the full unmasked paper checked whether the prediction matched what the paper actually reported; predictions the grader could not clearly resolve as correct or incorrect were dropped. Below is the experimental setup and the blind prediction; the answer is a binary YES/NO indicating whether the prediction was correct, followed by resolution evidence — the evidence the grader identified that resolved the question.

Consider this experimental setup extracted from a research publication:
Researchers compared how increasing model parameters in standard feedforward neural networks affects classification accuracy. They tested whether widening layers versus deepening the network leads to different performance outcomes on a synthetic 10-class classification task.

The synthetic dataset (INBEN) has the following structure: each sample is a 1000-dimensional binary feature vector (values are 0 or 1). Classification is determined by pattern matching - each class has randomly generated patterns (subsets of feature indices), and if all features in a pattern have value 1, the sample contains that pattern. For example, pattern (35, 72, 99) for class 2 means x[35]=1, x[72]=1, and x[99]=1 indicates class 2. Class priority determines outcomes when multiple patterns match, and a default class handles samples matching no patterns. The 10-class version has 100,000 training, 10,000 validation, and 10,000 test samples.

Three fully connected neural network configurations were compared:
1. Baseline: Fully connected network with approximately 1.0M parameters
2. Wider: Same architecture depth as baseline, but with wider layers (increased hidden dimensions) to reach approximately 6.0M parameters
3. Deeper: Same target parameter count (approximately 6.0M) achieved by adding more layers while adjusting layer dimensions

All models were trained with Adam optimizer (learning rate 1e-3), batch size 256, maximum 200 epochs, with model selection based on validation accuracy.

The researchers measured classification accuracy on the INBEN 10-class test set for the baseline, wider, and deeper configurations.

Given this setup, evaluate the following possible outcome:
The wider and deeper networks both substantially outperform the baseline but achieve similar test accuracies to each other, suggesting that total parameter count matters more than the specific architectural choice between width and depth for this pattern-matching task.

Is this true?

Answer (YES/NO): NO